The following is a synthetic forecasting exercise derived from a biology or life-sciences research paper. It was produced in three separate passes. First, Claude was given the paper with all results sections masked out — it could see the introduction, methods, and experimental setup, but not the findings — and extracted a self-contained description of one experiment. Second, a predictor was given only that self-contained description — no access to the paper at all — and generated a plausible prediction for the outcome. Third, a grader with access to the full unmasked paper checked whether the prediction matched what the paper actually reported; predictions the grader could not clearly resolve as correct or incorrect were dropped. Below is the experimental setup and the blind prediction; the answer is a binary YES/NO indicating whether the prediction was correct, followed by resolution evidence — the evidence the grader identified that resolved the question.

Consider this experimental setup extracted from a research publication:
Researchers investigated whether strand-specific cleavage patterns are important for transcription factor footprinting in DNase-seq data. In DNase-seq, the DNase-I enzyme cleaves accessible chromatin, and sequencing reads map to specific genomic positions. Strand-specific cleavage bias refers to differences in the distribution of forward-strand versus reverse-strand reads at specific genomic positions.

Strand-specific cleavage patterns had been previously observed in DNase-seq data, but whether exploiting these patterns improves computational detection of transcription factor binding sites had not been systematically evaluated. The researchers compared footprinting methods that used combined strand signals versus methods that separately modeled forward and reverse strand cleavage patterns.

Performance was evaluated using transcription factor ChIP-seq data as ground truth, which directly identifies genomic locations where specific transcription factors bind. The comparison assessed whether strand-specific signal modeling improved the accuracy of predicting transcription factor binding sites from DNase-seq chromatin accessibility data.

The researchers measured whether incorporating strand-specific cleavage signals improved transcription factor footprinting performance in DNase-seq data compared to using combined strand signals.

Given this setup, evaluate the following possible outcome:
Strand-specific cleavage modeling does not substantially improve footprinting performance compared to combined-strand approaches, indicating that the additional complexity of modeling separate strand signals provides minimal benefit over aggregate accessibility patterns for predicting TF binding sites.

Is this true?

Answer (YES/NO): NO